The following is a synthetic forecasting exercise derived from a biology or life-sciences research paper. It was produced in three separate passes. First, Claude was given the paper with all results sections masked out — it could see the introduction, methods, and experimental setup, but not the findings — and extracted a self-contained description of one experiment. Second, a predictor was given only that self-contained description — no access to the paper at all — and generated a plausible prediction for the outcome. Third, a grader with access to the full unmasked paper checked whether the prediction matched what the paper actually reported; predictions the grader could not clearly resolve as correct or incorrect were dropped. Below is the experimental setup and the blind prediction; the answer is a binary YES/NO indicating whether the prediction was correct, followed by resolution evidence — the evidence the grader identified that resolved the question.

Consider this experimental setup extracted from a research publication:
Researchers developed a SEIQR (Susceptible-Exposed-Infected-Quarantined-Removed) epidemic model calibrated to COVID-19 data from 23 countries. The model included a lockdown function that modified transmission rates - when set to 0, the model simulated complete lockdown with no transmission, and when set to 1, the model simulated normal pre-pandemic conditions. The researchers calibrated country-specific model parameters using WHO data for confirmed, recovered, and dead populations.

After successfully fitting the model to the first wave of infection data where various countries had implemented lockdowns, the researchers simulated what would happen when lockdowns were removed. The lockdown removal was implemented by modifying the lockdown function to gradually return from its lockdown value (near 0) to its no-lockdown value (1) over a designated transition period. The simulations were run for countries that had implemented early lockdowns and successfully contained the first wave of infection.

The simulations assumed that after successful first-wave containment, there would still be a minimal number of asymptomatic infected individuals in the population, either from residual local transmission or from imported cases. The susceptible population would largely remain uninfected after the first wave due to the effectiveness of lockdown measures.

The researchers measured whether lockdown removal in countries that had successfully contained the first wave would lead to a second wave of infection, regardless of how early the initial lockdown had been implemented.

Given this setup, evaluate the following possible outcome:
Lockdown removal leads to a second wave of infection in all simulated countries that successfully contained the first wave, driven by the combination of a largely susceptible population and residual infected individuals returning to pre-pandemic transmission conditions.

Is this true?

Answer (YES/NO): YES